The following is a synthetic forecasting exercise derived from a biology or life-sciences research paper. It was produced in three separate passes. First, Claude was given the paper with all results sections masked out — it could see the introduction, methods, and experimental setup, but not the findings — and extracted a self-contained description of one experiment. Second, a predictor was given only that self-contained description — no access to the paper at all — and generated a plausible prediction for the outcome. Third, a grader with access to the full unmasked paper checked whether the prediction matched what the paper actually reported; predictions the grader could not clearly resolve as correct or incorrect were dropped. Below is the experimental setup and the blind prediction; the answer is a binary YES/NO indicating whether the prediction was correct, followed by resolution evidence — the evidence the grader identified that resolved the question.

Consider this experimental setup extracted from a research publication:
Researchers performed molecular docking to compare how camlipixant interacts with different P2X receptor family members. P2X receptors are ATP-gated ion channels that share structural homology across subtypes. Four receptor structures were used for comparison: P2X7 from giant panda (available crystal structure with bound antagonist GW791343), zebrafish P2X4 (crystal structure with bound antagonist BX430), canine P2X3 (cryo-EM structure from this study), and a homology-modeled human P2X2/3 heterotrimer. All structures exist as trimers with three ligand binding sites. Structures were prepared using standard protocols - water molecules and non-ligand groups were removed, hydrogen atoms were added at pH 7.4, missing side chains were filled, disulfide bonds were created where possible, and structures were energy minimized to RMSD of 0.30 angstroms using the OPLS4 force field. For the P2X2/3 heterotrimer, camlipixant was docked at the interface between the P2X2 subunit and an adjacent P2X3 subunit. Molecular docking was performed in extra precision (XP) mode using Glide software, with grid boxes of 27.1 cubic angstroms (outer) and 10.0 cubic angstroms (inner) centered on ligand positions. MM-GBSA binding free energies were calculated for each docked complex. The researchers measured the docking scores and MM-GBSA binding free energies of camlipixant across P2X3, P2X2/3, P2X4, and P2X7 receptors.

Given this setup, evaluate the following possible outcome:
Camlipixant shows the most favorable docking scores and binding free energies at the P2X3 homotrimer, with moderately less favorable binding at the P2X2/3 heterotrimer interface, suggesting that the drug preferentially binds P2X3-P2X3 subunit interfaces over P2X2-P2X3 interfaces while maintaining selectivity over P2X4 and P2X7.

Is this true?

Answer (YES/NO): YES